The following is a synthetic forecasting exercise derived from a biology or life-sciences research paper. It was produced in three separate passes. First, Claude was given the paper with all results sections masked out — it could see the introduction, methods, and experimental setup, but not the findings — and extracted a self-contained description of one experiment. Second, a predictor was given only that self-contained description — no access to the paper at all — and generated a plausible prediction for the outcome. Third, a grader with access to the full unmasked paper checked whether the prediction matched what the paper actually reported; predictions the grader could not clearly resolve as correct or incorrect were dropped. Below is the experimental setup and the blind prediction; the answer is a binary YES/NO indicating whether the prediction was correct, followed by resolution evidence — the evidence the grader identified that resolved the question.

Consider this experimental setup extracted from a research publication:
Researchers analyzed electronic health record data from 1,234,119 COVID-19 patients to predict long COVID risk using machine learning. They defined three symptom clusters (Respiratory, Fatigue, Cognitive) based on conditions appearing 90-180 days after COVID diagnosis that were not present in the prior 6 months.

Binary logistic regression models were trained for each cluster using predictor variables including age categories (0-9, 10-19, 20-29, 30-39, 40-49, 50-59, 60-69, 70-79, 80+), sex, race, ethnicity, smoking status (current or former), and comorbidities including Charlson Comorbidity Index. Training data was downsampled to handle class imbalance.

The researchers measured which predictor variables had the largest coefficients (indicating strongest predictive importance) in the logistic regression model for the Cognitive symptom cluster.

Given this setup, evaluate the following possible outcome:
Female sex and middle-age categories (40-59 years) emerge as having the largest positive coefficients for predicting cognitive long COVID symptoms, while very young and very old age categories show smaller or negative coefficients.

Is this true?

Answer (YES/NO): NO